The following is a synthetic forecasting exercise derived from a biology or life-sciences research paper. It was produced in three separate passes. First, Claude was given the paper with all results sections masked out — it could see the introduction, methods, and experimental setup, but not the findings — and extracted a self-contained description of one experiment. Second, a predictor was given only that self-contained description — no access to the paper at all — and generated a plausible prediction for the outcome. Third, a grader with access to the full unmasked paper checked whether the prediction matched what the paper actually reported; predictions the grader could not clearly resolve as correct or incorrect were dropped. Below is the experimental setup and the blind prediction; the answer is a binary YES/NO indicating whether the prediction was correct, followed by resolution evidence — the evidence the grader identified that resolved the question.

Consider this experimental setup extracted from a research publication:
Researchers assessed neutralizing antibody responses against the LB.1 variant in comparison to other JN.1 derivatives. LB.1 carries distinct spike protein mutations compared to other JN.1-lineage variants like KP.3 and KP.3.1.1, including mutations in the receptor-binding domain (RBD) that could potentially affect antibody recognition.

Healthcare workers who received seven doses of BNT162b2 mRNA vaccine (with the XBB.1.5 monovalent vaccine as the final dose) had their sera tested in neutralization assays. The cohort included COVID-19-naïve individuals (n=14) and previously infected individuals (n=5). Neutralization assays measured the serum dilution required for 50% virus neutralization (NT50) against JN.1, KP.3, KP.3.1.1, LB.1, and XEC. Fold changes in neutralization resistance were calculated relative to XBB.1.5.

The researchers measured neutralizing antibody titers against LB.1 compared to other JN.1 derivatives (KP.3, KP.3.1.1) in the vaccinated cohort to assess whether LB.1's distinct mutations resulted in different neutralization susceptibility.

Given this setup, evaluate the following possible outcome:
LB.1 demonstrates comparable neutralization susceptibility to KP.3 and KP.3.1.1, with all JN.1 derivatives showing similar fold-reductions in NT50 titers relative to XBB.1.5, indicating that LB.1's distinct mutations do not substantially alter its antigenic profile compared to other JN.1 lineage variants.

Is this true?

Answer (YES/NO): NO